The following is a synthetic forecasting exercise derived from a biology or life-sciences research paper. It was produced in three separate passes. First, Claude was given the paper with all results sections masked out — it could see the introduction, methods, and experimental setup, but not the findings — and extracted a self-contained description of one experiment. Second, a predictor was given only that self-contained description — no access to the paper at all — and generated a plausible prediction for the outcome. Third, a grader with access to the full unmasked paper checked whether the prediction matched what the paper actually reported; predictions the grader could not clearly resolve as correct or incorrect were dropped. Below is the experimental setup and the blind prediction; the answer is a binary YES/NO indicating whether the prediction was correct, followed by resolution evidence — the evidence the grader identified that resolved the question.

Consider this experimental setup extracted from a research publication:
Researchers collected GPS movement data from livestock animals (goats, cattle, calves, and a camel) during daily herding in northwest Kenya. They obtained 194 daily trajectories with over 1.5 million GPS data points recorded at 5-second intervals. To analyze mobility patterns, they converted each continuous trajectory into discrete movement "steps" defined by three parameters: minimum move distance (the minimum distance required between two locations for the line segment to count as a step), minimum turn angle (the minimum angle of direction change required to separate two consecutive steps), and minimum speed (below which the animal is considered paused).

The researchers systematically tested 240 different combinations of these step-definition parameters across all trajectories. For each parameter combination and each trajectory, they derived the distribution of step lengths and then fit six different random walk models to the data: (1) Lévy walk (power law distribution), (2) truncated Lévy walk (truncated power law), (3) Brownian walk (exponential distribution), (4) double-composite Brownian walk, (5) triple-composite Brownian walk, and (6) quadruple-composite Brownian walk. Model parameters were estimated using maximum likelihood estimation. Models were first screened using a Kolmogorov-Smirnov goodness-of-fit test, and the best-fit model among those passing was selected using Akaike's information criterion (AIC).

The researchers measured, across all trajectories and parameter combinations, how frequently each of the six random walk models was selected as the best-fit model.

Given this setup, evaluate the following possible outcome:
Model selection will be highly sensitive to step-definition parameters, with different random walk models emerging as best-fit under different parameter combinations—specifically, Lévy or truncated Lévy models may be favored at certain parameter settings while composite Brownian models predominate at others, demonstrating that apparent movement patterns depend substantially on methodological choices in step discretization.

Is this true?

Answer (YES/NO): YES